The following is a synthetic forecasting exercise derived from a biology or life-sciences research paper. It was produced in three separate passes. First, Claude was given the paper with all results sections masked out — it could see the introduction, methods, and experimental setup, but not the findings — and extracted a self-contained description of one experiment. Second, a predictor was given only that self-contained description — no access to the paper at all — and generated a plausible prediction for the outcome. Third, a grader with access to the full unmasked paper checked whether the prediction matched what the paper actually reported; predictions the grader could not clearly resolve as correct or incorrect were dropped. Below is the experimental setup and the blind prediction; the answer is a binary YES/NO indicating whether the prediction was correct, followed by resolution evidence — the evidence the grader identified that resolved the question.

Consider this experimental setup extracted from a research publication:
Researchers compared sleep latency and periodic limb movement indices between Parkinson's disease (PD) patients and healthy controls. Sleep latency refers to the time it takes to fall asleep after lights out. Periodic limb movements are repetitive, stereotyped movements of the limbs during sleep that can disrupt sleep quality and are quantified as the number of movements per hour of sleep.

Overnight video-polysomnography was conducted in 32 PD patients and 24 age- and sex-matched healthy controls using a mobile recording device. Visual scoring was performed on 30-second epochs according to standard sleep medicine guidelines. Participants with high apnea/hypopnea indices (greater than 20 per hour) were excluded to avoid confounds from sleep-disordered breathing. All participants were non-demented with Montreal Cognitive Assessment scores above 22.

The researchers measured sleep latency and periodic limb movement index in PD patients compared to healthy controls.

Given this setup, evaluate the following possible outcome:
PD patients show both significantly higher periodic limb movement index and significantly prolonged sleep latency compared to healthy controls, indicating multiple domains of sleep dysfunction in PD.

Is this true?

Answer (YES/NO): NO